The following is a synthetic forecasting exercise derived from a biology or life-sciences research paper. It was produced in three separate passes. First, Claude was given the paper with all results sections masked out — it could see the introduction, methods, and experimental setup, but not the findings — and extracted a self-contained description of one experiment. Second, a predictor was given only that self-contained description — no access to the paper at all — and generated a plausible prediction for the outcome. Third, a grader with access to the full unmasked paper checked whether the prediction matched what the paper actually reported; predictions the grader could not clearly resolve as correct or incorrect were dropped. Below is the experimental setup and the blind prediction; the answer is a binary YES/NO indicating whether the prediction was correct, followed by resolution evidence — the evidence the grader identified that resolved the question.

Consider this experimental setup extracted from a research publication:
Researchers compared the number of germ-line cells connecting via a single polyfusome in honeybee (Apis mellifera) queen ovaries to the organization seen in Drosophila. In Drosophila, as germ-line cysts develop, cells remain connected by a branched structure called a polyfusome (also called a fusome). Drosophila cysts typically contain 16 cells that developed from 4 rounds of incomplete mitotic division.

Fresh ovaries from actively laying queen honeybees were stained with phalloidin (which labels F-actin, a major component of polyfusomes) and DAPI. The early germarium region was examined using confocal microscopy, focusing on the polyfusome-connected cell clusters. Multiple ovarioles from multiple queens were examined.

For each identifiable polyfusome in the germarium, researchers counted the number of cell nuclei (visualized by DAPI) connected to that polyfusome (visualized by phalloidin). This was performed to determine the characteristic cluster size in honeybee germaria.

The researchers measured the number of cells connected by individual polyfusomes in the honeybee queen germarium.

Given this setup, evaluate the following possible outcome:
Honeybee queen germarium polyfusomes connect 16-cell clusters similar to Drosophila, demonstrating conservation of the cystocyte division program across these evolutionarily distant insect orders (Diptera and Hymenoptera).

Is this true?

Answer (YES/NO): NO